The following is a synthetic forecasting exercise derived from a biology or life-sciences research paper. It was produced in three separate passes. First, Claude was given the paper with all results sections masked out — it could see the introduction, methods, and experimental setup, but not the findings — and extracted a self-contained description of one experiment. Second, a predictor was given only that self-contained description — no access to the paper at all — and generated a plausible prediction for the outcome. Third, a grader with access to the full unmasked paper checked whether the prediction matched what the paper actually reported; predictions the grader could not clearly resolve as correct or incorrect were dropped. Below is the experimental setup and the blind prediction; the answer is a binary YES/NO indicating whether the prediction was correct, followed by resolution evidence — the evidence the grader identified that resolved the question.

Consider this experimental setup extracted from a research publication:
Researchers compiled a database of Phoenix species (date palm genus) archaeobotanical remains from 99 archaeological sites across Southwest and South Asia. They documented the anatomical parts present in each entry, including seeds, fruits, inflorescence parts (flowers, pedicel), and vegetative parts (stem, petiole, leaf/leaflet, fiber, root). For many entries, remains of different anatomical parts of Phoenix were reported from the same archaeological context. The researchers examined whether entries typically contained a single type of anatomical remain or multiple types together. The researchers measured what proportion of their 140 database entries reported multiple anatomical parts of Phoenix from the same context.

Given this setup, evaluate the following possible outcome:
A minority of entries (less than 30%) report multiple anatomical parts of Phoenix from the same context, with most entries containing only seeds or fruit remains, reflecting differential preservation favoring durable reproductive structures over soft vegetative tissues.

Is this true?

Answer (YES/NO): NO